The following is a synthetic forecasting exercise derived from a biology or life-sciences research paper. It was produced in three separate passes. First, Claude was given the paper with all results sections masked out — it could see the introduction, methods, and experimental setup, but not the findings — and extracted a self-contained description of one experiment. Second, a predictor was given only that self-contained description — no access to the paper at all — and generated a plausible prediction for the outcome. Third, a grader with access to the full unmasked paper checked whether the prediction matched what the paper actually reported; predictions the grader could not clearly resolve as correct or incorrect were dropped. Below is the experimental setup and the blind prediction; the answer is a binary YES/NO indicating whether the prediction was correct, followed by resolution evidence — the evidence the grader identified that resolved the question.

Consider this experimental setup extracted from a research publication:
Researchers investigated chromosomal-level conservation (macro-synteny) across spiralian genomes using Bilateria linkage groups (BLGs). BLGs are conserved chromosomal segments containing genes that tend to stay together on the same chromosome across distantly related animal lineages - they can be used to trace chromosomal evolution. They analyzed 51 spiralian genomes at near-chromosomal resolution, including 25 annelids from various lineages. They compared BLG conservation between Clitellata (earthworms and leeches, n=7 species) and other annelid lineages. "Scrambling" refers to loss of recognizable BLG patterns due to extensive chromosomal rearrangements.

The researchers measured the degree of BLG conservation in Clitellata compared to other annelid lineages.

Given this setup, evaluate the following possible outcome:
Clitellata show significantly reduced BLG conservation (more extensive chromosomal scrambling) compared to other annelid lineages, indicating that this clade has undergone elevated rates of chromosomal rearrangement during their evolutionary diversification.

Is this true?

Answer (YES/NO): YES